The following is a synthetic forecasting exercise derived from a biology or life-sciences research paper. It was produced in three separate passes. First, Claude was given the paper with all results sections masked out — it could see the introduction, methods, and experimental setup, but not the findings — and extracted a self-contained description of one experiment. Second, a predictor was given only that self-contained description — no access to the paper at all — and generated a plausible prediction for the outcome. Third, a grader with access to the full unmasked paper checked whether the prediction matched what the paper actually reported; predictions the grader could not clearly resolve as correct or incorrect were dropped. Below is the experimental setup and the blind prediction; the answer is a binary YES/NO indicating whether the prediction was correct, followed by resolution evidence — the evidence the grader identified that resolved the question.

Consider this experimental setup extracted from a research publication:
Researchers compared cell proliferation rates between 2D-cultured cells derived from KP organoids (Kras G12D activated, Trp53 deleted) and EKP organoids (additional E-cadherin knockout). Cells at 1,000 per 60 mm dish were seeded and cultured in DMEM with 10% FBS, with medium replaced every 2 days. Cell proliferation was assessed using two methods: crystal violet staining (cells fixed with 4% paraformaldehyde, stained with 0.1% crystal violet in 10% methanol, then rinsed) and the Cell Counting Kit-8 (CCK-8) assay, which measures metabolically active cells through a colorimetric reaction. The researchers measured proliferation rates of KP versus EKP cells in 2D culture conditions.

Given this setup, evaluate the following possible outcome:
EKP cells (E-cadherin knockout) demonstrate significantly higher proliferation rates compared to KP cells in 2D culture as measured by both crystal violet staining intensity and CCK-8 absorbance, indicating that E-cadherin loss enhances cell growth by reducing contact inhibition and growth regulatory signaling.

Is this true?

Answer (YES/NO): NO